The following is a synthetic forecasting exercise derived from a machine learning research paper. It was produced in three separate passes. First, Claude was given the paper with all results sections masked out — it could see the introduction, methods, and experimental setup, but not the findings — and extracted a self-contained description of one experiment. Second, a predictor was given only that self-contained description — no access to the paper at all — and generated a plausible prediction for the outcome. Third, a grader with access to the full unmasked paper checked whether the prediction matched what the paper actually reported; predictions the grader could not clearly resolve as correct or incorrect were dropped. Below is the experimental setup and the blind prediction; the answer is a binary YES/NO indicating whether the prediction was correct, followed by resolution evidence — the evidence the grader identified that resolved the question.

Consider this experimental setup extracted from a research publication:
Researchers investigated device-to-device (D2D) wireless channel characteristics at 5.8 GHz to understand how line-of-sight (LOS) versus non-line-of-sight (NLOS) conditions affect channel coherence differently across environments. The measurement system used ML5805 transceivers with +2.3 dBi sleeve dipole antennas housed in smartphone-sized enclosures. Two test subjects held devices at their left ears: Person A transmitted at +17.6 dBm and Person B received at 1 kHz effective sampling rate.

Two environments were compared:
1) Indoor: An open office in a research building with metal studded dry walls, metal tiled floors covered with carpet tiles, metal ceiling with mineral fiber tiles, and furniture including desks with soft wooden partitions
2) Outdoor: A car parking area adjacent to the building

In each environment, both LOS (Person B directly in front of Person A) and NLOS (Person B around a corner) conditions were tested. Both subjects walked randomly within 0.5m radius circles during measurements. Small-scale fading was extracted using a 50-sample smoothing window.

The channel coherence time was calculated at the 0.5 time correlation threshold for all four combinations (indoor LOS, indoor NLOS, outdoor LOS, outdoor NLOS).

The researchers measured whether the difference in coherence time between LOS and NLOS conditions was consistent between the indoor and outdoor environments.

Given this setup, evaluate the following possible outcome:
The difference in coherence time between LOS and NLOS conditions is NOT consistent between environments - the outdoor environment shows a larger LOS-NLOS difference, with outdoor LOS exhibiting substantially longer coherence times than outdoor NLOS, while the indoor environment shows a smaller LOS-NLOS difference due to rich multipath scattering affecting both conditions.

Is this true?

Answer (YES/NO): NO